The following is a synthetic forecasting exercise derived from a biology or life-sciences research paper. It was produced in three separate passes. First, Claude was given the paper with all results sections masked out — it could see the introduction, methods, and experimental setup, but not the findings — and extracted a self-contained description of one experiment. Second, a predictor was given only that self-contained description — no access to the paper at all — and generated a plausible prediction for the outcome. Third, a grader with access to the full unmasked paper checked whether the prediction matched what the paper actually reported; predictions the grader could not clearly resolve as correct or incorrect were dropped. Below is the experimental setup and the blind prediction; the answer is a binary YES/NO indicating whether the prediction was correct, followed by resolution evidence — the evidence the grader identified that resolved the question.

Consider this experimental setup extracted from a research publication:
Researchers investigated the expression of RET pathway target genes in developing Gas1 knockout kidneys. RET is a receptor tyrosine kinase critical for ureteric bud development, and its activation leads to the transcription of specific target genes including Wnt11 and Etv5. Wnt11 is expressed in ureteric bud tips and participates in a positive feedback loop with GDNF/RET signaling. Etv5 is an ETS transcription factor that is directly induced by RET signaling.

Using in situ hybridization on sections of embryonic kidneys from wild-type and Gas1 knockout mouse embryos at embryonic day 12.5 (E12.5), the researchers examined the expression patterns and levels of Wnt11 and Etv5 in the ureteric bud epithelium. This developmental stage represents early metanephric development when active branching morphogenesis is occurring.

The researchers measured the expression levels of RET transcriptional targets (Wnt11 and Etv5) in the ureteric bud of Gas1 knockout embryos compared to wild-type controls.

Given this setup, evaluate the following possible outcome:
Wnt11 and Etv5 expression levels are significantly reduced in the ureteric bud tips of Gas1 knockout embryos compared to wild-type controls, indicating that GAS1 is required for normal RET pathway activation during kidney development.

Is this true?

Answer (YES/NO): YES